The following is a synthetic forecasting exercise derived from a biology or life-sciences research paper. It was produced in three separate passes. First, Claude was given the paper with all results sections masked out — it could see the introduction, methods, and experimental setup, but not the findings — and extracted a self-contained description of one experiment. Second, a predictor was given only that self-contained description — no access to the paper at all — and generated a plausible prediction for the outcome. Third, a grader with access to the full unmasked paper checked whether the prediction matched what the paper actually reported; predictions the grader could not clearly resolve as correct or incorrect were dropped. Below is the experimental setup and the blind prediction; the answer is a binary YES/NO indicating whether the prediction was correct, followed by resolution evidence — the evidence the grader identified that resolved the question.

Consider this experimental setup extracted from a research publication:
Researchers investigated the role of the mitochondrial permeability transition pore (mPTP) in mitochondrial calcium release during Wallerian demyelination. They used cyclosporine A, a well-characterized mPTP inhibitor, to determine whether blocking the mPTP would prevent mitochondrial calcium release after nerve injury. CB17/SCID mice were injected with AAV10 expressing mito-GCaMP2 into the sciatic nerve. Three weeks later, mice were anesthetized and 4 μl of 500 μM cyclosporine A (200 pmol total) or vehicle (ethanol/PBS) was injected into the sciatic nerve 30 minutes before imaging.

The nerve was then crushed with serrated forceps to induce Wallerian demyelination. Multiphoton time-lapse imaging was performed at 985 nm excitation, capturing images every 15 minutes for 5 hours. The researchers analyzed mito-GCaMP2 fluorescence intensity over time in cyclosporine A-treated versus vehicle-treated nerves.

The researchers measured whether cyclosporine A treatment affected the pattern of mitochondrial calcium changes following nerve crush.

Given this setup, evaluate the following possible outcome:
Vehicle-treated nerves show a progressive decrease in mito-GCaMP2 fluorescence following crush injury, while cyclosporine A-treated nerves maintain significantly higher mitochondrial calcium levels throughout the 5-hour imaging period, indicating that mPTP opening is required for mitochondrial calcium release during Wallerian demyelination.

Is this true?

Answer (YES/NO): NO